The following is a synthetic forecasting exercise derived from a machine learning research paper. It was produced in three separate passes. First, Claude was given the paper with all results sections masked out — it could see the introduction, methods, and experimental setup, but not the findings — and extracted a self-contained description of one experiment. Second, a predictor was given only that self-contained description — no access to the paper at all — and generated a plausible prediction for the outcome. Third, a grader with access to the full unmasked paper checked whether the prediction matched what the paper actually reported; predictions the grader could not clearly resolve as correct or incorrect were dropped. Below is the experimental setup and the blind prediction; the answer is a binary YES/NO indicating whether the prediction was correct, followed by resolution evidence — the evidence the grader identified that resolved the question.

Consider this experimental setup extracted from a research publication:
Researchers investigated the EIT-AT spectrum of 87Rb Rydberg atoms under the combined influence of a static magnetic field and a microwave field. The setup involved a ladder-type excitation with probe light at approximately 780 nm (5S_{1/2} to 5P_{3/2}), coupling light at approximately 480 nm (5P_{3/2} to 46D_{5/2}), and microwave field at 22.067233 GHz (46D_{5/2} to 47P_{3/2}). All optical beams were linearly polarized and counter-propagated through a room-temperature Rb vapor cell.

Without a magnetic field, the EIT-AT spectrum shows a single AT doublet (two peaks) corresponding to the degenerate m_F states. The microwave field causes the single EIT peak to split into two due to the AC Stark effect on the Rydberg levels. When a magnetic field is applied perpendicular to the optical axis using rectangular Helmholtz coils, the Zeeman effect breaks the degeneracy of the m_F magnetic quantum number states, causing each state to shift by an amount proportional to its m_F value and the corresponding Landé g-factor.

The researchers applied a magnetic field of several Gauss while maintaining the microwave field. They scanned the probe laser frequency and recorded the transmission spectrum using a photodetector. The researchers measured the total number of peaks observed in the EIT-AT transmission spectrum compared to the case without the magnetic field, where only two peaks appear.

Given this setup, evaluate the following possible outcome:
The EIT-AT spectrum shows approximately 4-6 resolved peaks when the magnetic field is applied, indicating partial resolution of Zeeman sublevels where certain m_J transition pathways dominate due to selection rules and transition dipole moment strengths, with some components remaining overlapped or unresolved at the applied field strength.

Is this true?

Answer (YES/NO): YES